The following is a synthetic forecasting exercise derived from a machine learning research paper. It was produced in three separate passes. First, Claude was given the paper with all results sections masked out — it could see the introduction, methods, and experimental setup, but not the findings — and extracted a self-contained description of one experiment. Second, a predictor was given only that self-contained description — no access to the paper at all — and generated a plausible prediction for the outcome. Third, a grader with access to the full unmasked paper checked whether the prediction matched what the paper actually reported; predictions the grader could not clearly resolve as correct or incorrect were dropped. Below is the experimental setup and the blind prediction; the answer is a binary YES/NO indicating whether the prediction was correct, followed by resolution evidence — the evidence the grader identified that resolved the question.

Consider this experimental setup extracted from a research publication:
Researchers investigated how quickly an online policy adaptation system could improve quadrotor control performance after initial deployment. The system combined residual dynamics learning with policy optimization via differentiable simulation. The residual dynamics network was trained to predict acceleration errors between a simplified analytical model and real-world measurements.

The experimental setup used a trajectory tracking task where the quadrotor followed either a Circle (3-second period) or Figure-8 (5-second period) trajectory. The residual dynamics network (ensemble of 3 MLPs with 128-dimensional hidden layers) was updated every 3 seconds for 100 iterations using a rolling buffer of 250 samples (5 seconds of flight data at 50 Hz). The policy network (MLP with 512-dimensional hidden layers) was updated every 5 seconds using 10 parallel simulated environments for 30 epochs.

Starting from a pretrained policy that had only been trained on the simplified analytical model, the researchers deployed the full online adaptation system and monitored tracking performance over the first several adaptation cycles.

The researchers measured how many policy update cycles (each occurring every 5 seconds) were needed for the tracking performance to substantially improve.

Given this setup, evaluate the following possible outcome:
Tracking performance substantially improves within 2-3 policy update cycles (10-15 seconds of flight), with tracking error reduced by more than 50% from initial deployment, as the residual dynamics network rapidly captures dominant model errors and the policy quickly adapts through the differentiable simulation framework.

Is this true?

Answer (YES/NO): NO